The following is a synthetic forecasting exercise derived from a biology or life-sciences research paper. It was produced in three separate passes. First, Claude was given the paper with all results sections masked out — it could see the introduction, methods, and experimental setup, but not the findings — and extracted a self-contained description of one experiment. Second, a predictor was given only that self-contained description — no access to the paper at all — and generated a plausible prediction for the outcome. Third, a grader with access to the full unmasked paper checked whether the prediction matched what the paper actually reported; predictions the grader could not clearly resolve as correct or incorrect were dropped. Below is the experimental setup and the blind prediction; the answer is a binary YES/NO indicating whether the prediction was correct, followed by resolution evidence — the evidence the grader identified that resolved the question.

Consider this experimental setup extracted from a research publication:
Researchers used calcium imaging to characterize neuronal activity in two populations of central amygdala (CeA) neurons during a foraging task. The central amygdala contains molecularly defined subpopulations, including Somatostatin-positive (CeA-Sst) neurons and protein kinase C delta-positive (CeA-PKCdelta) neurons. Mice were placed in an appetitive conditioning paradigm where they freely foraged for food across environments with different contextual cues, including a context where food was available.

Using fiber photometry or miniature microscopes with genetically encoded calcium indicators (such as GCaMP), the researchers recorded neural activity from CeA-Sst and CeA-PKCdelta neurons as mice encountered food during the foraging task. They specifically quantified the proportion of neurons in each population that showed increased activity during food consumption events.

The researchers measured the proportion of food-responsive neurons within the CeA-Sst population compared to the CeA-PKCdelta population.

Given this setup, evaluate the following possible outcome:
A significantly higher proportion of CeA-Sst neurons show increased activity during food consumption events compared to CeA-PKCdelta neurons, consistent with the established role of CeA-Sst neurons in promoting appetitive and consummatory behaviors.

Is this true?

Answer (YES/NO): YES